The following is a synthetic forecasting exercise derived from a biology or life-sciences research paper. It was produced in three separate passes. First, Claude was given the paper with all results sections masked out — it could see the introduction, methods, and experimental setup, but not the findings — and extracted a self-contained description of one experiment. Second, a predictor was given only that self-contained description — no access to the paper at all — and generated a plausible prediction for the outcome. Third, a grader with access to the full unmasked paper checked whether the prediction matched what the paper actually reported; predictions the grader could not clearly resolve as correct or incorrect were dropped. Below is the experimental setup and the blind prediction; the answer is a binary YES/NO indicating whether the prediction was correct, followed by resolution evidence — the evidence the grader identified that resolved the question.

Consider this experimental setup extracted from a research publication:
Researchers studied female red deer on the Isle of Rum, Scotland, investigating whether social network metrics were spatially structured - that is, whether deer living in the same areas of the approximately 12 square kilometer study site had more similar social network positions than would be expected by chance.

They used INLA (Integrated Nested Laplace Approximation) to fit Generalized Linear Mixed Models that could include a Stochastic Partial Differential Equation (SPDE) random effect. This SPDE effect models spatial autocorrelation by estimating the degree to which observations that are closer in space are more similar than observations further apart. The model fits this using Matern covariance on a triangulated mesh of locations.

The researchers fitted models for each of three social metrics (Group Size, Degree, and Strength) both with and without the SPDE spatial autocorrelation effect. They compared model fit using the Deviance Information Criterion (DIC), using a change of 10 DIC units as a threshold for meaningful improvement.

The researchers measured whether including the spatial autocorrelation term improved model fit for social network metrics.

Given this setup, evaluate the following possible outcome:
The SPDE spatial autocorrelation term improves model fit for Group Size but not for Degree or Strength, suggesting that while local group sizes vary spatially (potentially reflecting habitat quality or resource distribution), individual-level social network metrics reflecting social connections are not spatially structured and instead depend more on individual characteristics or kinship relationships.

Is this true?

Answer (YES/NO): NO